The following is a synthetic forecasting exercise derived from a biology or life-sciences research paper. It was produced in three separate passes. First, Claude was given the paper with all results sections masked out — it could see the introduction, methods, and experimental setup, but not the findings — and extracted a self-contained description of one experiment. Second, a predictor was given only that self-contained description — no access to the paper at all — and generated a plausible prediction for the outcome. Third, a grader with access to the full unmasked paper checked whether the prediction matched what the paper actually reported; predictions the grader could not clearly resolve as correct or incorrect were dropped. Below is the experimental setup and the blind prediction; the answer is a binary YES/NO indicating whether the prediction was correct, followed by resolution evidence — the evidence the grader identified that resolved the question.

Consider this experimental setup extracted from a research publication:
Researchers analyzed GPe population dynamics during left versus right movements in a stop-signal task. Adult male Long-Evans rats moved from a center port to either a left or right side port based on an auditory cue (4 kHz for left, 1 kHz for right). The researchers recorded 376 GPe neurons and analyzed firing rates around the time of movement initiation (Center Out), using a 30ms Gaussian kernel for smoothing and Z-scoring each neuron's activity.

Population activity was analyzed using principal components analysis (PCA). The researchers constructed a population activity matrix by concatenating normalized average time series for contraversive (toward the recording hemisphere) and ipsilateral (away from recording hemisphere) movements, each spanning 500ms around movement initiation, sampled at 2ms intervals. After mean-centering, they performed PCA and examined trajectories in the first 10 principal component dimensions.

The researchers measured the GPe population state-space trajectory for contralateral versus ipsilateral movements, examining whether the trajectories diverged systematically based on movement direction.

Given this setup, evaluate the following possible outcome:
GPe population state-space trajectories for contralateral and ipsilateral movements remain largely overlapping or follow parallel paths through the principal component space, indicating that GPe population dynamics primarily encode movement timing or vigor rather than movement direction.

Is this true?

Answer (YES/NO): NO